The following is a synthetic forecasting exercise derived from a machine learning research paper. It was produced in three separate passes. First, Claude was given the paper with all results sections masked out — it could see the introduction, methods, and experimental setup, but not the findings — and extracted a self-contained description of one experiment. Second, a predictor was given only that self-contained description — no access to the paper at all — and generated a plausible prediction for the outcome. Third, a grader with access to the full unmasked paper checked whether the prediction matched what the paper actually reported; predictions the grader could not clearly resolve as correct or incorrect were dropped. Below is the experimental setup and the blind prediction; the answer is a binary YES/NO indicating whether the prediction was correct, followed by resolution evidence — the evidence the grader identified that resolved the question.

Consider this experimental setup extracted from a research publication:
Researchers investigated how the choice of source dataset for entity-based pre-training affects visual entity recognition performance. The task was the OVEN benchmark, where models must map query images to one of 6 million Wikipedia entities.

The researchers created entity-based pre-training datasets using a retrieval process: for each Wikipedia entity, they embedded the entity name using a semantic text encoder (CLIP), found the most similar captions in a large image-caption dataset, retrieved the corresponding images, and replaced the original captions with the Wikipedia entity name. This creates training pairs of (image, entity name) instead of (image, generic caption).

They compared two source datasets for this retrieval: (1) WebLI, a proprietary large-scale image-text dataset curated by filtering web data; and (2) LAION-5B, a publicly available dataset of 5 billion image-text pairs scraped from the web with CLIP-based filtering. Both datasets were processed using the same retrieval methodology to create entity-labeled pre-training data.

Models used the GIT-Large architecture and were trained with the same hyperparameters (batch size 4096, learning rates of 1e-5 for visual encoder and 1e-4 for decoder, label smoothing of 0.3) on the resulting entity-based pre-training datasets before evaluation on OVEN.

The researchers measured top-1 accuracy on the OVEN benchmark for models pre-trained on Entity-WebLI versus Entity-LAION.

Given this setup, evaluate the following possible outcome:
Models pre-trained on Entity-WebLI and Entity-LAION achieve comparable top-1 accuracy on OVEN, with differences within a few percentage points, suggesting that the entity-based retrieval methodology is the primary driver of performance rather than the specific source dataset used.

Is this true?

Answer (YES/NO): YES